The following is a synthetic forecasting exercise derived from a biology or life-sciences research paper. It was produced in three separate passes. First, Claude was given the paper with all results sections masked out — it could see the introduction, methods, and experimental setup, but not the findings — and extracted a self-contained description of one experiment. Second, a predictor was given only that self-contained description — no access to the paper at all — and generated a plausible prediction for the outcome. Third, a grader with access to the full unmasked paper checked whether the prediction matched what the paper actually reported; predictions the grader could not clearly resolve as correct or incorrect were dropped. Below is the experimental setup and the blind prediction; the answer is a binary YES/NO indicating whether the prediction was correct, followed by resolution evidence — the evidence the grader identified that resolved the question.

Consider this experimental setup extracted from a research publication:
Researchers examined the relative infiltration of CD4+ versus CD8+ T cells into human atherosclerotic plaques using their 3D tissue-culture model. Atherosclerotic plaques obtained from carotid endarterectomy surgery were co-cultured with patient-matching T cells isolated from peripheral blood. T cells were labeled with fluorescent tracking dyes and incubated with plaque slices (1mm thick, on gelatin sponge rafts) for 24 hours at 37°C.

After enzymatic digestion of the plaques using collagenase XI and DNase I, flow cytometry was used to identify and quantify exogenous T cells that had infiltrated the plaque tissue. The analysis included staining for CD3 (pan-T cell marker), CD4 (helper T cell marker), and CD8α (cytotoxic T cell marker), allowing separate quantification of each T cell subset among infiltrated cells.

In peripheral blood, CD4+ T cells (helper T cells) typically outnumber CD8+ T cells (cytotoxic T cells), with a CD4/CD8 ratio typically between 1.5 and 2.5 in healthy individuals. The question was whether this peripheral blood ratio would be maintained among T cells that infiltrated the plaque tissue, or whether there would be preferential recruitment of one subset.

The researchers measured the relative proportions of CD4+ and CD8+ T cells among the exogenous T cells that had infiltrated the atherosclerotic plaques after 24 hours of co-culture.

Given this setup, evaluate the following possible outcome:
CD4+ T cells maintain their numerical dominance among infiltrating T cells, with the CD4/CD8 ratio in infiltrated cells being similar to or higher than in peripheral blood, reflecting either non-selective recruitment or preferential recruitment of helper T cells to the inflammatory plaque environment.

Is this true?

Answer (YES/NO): YES